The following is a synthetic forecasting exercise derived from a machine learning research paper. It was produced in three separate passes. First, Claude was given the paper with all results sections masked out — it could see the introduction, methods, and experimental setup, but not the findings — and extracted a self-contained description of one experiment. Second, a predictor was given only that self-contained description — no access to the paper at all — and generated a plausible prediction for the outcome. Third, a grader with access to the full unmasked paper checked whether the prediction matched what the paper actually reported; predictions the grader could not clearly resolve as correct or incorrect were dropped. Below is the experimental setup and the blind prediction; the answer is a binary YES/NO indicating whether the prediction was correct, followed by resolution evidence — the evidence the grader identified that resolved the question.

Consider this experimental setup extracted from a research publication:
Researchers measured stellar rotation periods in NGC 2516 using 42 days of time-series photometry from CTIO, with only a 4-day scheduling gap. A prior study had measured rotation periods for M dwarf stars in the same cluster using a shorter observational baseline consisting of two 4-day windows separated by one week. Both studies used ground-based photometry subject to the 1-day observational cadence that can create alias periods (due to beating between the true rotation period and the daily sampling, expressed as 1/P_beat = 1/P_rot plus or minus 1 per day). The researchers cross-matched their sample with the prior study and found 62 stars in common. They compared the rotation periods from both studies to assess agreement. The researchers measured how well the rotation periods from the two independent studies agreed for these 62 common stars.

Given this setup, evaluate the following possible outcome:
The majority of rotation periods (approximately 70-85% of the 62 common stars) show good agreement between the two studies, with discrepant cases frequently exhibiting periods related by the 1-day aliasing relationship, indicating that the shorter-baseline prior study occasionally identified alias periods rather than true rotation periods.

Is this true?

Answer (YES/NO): YES